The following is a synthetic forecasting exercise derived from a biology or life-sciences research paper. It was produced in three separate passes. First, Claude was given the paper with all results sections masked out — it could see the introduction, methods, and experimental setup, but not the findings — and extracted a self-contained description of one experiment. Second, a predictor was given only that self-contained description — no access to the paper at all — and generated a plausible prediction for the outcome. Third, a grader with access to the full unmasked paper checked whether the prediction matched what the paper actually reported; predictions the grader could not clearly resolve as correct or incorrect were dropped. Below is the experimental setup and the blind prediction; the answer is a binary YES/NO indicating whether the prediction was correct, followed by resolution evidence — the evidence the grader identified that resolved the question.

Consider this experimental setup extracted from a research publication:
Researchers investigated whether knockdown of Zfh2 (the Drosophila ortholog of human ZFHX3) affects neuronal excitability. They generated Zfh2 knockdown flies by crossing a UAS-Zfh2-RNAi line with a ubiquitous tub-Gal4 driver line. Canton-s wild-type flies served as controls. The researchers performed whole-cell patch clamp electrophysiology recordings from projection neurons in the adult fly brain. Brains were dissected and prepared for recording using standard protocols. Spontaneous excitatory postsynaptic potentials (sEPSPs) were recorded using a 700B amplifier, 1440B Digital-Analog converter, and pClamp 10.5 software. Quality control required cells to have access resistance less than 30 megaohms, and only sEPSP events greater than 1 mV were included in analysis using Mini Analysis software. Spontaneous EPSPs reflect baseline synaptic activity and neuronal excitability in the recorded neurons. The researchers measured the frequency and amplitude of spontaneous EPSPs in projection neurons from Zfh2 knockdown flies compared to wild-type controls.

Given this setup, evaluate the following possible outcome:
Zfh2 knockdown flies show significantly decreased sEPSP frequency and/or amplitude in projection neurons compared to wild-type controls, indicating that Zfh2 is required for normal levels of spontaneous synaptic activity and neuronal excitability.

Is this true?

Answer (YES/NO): NO